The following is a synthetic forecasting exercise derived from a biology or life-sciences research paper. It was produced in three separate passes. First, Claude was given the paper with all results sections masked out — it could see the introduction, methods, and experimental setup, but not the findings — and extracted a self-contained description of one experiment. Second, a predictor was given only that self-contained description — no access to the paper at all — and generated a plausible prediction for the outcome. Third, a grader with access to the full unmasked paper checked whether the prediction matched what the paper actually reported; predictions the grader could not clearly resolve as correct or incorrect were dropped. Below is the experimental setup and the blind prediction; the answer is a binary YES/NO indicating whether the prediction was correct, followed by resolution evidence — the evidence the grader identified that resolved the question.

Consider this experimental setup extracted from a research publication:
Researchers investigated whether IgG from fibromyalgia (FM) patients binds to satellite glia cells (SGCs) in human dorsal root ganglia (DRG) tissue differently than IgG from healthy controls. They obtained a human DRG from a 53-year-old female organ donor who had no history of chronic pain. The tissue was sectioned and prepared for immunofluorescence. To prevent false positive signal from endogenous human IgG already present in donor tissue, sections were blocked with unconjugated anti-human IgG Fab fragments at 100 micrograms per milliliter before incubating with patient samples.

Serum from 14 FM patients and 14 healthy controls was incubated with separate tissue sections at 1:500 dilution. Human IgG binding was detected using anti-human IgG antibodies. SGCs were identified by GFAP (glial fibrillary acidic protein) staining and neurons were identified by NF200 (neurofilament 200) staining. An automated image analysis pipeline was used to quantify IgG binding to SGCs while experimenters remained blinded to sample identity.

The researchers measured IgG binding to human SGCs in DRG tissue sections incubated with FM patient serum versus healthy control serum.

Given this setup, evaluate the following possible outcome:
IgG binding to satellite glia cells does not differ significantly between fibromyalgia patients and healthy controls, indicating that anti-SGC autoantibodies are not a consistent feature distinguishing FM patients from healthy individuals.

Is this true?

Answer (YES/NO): NO